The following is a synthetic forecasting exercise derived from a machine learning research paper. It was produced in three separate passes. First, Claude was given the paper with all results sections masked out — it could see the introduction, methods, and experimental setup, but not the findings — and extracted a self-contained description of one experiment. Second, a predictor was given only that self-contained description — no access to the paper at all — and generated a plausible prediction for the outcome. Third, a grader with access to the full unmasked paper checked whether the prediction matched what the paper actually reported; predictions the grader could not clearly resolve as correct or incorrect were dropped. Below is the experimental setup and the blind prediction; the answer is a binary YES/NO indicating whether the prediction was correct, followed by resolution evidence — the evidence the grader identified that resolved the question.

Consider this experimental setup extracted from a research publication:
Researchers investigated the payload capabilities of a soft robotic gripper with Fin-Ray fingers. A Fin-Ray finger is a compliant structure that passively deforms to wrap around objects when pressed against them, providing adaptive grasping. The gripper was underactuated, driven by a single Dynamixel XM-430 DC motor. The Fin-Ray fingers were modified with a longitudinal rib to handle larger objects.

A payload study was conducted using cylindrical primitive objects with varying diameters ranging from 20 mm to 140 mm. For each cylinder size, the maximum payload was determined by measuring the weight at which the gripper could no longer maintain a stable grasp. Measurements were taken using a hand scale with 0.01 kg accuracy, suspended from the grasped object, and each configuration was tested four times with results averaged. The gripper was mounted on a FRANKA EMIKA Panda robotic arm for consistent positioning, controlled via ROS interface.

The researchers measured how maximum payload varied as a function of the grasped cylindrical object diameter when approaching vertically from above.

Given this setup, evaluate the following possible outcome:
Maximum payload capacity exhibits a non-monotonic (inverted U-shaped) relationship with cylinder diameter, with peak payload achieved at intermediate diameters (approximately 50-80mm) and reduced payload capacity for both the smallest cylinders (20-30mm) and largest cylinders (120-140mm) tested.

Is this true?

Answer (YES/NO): YES